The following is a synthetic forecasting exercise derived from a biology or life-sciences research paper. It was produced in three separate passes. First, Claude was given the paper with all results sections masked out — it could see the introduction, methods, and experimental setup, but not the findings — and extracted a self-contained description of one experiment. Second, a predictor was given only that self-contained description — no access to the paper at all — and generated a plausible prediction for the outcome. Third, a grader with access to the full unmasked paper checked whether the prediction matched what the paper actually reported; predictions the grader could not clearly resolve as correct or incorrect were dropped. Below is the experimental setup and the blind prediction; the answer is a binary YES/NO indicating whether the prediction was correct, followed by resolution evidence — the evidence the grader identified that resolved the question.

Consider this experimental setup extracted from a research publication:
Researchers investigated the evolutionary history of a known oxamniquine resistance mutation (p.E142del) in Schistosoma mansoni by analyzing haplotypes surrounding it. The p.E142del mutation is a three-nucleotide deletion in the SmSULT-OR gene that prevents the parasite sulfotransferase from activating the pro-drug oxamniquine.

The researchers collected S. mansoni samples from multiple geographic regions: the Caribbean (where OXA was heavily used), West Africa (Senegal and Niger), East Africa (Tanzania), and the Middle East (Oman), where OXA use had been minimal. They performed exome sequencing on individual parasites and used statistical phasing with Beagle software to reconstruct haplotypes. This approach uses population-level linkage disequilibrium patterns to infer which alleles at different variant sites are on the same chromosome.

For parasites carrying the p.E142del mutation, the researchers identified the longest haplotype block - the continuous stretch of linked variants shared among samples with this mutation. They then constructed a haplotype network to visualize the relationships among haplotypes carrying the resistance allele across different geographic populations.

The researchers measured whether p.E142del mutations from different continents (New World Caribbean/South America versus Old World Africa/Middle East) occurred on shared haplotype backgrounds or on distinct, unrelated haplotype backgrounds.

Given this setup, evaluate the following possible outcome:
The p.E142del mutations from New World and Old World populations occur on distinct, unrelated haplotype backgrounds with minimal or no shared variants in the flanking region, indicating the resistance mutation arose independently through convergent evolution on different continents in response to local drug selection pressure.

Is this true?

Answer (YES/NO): NO